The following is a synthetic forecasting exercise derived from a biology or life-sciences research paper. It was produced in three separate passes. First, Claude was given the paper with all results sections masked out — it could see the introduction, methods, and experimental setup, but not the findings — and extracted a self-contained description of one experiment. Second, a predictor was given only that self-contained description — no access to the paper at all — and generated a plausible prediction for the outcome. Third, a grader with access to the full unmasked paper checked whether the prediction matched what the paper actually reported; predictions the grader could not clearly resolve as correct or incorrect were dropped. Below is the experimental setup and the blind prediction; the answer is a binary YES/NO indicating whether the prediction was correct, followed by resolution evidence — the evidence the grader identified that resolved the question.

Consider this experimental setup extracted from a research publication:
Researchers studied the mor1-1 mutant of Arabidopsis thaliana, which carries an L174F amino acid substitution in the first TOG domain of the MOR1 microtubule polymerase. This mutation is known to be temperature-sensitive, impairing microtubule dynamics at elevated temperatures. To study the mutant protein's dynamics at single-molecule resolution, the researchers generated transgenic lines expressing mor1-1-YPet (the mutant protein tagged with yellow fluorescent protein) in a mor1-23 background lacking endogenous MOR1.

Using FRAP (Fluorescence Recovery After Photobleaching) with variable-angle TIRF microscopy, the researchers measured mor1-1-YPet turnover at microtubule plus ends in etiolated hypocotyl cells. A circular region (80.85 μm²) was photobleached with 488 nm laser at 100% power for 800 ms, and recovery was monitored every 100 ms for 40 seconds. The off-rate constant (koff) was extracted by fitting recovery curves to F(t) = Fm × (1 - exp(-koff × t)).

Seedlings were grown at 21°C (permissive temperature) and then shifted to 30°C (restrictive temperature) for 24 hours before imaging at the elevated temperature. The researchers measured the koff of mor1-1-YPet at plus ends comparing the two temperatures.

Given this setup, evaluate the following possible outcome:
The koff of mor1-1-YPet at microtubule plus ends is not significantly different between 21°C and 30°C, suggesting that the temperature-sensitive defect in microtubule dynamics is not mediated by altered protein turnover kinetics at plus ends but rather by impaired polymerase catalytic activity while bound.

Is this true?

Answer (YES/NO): NO